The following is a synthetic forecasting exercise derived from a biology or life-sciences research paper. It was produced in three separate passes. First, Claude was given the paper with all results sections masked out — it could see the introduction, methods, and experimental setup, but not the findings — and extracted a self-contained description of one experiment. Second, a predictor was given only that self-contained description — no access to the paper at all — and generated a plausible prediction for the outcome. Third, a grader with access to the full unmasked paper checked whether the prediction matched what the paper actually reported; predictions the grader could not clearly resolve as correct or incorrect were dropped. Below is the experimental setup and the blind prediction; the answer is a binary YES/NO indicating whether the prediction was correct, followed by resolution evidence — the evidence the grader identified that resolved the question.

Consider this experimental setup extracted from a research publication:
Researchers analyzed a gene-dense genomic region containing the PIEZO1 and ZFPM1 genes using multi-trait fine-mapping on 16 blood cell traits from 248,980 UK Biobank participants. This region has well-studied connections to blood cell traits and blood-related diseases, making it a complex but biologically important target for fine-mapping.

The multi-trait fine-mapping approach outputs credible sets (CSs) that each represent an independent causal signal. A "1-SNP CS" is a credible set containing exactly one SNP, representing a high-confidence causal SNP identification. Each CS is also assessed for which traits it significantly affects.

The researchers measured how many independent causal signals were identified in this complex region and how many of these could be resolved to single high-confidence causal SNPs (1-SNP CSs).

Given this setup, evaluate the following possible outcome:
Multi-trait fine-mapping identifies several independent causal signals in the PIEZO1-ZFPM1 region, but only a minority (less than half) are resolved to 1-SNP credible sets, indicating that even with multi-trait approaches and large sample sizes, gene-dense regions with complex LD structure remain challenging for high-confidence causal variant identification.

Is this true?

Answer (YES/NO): NO